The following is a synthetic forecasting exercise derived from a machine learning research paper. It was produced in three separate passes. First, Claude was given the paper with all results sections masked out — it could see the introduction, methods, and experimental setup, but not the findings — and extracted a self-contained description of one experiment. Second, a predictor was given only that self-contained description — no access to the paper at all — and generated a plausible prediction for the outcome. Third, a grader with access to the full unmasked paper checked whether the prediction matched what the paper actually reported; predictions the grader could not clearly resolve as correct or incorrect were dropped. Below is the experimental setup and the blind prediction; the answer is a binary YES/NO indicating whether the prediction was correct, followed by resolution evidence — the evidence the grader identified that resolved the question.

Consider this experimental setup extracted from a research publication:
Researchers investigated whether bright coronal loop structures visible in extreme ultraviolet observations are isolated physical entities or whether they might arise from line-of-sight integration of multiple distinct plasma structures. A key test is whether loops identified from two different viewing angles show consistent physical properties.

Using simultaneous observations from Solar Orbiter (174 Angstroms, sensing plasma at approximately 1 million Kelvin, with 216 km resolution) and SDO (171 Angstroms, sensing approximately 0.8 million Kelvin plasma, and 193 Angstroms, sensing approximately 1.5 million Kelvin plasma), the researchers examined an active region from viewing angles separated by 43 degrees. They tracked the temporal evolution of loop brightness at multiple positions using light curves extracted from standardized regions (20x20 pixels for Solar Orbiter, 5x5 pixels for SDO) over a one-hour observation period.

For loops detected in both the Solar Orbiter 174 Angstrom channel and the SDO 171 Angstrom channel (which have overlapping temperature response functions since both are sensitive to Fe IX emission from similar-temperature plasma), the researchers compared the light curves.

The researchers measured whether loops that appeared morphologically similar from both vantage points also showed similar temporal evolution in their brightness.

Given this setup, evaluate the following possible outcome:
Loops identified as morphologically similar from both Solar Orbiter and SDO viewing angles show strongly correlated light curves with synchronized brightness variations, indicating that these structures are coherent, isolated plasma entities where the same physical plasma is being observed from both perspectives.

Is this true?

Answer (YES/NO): YES